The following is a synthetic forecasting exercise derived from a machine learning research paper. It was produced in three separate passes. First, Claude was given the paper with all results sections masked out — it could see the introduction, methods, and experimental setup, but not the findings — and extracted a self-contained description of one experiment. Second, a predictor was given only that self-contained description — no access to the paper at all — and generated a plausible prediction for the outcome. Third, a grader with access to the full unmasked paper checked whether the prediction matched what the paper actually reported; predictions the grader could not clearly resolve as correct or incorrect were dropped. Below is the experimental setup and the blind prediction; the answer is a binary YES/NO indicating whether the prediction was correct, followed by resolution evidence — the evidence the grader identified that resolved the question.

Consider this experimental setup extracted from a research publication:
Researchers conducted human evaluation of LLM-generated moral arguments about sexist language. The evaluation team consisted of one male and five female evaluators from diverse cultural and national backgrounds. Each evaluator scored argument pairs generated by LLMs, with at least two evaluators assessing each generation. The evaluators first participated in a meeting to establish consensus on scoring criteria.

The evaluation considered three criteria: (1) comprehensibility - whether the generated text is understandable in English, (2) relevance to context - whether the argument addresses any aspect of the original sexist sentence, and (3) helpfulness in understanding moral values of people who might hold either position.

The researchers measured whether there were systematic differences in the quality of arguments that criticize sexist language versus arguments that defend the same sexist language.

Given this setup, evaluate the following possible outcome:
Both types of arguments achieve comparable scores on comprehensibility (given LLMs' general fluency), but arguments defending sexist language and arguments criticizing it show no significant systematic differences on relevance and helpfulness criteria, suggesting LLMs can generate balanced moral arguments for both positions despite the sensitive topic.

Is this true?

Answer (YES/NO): NO